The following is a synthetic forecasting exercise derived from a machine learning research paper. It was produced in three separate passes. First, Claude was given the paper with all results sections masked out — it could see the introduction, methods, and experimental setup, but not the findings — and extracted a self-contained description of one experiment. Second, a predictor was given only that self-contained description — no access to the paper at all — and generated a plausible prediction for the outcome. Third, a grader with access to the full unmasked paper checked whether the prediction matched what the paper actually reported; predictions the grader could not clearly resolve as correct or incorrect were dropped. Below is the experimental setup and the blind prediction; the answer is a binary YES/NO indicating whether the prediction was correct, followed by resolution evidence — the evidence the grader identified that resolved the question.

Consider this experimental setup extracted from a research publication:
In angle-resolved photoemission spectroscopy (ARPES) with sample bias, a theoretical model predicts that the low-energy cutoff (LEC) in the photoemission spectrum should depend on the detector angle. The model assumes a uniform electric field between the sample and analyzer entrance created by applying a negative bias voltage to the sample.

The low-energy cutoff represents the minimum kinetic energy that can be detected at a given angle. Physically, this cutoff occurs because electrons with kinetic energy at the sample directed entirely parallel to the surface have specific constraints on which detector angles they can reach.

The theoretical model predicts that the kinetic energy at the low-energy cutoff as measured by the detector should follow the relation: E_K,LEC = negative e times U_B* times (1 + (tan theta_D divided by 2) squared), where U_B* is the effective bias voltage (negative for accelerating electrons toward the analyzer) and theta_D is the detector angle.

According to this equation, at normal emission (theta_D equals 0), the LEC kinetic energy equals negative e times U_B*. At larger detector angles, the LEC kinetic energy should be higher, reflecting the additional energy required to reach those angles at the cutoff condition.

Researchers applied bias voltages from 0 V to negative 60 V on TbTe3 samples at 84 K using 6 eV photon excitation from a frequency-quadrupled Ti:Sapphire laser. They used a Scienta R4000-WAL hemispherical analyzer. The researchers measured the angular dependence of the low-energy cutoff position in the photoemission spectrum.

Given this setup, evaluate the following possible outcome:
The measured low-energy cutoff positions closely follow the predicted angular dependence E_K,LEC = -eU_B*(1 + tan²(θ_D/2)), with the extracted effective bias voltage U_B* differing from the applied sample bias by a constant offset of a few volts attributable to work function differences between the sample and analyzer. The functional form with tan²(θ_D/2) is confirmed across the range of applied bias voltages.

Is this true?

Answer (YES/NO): NO